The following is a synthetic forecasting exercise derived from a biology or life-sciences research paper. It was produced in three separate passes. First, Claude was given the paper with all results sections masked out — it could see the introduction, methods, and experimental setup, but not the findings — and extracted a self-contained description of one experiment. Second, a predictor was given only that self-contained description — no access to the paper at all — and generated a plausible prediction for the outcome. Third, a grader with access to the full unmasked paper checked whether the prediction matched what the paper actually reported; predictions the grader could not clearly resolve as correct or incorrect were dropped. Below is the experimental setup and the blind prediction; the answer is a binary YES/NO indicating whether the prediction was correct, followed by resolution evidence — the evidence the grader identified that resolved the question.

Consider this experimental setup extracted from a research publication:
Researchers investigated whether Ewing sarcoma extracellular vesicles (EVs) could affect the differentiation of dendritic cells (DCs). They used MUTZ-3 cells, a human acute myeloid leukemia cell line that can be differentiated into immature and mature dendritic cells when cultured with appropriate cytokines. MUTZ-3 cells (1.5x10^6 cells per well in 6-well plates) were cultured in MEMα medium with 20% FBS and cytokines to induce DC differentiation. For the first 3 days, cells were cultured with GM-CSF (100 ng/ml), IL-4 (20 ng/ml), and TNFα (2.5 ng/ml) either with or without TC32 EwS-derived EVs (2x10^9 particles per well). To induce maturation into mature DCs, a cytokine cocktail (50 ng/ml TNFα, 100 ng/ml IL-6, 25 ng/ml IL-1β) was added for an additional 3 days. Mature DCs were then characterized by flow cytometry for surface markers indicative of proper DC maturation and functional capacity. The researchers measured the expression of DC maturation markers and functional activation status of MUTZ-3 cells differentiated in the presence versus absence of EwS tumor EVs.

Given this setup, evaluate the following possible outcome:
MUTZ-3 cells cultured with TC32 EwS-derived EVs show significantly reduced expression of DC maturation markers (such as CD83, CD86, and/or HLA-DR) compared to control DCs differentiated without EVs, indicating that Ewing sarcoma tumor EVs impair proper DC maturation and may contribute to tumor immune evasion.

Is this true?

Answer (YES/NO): NO